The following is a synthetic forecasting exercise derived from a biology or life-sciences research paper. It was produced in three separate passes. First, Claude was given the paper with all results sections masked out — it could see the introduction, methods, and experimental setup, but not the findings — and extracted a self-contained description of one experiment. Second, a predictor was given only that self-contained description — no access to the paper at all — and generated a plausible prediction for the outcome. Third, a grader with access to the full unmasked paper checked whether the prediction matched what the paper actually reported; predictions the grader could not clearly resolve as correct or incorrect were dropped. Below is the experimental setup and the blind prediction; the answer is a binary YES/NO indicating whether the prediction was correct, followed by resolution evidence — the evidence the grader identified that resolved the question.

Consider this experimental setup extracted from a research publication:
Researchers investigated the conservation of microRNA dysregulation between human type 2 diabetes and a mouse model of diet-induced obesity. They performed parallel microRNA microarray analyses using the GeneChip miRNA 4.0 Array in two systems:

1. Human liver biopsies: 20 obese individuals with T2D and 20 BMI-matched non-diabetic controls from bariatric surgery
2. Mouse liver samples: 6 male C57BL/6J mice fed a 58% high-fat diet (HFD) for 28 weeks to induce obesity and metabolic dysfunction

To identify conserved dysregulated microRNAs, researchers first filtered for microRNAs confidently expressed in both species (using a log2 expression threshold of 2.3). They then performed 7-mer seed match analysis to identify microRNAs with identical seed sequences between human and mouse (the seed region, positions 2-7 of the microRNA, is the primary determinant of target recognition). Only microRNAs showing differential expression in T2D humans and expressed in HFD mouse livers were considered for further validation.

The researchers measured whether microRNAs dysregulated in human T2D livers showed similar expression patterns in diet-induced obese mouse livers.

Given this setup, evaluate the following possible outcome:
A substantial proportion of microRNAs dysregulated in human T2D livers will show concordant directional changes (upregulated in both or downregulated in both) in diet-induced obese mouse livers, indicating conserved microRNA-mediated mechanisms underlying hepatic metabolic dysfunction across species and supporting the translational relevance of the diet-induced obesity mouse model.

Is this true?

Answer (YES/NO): NO